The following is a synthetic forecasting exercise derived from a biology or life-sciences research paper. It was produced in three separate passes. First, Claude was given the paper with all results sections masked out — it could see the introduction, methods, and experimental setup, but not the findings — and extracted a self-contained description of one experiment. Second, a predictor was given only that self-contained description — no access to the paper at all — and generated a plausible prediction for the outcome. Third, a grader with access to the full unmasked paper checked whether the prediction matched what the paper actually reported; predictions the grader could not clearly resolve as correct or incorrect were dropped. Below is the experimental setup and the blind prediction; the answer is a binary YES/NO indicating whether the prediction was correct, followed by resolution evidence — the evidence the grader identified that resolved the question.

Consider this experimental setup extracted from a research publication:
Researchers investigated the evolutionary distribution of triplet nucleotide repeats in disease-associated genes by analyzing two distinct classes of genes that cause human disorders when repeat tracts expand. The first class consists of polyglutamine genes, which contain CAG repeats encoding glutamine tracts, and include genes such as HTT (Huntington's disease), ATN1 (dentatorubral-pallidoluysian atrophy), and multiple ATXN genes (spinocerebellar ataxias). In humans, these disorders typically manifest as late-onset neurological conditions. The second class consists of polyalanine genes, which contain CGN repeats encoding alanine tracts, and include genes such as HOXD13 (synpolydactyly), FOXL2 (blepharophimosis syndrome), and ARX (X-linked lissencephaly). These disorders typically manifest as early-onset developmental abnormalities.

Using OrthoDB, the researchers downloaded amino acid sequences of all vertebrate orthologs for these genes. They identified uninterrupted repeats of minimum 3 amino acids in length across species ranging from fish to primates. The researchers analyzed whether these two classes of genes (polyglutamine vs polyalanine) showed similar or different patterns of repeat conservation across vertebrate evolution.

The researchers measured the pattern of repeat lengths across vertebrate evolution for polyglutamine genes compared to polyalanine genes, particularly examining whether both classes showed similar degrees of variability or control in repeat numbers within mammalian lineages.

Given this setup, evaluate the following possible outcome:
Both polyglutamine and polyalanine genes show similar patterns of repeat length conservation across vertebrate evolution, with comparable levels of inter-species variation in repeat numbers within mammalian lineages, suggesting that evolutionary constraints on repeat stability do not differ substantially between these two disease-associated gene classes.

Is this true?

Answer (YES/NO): NO